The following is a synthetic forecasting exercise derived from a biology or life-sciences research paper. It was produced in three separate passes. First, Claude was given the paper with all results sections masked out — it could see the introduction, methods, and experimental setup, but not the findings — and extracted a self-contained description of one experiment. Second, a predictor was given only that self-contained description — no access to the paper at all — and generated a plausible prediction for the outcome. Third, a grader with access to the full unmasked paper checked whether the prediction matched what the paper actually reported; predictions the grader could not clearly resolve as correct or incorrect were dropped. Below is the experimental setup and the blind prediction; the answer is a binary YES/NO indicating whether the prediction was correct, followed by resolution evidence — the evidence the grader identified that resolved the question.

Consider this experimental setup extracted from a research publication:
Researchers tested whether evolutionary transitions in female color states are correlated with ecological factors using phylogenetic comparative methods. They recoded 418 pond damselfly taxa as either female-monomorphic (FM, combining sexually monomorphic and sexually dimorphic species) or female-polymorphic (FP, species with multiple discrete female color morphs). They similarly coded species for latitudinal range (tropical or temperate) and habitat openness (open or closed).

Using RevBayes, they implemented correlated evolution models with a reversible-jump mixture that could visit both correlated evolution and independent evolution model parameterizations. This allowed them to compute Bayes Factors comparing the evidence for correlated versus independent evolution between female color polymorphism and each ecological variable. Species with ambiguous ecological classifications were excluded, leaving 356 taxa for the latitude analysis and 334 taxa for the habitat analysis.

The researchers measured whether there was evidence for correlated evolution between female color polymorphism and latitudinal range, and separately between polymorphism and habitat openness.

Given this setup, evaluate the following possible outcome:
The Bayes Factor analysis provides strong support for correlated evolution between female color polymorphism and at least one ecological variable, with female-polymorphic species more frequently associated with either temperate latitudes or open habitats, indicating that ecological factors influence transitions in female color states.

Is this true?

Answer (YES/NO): YES